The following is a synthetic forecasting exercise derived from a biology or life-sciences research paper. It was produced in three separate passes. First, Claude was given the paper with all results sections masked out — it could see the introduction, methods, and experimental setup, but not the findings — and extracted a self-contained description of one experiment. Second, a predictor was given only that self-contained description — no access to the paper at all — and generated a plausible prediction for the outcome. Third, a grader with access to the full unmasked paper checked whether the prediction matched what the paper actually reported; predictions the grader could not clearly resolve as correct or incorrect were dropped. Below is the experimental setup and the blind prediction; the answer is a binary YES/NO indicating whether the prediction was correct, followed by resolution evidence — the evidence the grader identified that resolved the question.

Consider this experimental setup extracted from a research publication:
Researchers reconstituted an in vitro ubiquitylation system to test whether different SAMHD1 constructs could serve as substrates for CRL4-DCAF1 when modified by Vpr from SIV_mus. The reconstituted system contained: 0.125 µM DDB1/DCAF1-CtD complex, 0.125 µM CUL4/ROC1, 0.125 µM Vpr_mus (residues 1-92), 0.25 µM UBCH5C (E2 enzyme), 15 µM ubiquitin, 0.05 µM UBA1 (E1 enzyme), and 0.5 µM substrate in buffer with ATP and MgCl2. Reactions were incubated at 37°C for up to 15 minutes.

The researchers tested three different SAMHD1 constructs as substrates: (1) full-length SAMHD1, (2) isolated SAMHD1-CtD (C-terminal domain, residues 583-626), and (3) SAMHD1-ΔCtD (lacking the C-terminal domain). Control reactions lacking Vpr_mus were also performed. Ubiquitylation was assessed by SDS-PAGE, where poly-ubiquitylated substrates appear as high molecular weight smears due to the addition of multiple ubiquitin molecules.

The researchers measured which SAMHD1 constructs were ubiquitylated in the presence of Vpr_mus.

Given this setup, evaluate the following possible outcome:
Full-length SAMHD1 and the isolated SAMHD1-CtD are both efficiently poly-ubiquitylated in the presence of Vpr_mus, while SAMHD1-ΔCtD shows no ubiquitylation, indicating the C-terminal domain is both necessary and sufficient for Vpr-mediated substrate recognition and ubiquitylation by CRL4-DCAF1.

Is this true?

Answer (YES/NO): YES